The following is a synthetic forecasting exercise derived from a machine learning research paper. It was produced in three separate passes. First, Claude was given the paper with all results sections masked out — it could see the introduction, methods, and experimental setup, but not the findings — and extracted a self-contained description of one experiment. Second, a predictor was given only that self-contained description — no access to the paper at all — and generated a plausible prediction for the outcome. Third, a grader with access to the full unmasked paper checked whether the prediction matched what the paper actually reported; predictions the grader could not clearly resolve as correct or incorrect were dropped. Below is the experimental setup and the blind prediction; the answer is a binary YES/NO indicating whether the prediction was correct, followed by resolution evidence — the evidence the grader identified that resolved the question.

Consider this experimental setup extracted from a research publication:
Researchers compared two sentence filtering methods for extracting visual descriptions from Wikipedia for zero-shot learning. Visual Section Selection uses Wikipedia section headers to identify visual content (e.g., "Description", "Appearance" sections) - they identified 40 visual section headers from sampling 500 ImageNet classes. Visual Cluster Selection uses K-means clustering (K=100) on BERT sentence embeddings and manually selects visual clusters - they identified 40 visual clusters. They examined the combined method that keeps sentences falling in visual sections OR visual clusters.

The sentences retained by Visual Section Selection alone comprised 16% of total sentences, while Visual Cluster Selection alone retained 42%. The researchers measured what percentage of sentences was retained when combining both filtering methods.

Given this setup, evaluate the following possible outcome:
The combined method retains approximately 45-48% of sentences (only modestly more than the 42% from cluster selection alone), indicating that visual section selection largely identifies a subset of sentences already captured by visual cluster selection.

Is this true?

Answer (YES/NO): NO